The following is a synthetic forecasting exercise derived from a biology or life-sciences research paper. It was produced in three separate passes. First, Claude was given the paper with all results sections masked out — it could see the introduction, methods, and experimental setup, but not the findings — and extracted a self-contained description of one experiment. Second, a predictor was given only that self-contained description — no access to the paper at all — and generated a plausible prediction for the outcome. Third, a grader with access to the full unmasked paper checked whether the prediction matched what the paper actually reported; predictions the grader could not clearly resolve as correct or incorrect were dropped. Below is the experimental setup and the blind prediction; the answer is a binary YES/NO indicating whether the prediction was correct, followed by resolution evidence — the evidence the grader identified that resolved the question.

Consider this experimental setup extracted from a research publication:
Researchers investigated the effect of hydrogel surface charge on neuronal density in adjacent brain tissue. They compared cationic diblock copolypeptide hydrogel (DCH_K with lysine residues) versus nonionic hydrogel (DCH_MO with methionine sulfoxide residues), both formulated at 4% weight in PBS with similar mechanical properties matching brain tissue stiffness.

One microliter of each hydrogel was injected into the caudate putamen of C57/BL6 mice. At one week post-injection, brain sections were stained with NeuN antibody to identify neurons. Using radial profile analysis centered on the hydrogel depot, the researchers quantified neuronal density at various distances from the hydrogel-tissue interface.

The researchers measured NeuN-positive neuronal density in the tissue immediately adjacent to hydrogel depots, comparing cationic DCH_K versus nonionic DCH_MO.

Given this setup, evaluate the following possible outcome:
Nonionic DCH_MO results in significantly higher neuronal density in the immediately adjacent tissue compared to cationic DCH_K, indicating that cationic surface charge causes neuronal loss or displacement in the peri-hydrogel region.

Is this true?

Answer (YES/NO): NO